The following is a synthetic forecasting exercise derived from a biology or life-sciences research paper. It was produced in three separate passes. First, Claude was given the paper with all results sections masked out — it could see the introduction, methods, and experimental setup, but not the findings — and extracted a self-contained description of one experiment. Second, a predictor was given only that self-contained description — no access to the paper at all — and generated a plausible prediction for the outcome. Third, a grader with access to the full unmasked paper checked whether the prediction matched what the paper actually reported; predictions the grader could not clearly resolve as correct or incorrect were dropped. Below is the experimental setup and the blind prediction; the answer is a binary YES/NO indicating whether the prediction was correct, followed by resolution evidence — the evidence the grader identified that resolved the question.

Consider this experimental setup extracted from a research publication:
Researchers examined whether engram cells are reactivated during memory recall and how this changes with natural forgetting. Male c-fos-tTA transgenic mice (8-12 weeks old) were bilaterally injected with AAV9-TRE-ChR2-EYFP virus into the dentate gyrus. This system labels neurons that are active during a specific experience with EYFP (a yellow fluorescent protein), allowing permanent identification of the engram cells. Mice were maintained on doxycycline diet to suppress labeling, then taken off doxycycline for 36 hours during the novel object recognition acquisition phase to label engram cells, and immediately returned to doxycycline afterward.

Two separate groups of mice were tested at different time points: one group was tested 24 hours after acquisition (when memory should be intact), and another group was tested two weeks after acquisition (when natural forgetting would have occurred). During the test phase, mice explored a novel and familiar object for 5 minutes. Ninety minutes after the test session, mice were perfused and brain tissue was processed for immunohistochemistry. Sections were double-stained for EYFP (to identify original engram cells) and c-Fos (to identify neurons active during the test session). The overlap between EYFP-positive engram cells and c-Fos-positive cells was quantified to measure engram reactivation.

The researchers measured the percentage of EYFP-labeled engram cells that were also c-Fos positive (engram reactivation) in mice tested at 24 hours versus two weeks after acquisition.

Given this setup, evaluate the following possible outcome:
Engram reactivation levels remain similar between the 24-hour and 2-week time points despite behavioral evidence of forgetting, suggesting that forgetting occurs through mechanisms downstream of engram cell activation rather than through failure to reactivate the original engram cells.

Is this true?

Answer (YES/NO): NO